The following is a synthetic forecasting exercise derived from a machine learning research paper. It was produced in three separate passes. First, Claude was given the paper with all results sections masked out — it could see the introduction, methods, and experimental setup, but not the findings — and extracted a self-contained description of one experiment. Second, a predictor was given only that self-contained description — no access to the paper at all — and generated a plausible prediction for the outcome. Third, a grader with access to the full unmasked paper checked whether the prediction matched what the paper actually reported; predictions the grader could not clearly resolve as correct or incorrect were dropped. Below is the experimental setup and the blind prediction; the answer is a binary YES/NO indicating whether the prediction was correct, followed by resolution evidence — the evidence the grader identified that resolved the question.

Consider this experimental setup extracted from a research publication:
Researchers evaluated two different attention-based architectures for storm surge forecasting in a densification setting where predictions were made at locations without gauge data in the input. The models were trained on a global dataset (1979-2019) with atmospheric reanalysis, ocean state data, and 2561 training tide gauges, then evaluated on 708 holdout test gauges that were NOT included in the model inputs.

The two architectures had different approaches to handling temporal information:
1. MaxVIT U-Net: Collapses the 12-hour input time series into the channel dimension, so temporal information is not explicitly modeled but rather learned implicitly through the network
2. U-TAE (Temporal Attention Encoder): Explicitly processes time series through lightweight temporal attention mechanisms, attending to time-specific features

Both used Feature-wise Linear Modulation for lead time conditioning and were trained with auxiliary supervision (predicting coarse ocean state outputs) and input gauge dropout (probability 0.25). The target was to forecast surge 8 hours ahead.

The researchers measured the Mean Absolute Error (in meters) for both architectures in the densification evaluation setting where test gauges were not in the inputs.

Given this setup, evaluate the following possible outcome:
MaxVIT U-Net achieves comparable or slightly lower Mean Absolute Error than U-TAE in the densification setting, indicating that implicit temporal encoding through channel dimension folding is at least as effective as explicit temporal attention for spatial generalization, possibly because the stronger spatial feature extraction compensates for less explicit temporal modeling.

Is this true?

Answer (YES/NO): YES